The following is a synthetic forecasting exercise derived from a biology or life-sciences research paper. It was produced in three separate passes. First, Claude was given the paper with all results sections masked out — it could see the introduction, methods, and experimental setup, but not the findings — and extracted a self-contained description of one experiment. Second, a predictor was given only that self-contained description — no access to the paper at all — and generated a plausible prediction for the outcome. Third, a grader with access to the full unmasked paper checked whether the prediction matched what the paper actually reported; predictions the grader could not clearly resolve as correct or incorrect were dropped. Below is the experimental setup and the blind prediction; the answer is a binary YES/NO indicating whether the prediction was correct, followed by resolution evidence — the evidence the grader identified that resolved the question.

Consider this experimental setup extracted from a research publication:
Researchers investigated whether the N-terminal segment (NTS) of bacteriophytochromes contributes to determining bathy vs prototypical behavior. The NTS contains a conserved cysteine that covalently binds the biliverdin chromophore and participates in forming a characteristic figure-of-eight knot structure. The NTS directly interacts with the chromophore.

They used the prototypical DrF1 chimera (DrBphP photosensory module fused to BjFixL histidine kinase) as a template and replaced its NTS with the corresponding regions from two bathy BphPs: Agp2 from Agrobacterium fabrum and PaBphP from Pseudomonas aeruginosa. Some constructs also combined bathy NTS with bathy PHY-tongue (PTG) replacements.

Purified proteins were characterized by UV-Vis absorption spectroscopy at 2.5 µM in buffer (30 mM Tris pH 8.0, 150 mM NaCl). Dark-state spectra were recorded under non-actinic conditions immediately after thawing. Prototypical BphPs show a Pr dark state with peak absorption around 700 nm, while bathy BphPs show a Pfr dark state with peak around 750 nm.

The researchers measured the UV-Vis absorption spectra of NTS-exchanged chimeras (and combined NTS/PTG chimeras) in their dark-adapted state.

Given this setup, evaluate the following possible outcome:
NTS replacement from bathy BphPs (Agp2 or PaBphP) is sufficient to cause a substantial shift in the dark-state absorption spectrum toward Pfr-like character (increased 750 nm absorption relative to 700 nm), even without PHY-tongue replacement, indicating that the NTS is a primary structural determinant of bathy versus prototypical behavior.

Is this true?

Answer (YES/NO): NO